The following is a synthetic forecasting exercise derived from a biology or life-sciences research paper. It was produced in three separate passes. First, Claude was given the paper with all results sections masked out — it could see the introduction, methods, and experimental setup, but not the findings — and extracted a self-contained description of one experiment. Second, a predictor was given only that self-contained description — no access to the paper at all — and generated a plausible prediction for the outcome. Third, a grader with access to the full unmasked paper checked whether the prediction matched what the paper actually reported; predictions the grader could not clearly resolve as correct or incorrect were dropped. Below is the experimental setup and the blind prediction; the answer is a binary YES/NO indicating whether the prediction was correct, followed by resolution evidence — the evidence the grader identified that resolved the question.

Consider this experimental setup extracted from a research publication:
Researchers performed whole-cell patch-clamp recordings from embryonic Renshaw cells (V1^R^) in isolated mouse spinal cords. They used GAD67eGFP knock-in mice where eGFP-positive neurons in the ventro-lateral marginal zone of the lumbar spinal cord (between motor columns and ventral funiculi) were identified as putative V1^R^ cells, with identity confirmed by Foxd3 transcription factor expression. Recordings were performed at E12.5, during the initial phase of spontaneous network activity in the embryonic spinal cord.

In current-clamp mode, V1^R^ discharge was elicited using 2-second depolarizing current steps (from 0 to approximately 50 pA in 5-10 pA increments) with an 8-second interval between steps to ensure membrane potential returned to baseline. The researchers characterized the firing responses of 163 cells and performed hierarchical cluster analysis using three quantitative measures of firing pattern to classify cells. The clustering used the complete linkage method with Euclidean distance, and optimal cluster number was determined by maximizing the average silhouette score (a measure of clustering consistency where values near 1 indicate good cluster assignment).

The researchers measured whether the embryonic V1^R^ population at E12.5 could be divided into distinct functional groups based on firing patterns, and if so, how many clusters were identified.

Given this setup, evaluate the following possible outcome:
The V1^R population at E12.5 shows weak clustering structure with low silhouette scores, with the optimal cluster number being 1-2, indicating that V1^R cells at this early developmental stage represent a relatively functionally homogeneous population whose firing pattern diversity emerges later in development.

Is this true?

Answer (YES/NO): NO